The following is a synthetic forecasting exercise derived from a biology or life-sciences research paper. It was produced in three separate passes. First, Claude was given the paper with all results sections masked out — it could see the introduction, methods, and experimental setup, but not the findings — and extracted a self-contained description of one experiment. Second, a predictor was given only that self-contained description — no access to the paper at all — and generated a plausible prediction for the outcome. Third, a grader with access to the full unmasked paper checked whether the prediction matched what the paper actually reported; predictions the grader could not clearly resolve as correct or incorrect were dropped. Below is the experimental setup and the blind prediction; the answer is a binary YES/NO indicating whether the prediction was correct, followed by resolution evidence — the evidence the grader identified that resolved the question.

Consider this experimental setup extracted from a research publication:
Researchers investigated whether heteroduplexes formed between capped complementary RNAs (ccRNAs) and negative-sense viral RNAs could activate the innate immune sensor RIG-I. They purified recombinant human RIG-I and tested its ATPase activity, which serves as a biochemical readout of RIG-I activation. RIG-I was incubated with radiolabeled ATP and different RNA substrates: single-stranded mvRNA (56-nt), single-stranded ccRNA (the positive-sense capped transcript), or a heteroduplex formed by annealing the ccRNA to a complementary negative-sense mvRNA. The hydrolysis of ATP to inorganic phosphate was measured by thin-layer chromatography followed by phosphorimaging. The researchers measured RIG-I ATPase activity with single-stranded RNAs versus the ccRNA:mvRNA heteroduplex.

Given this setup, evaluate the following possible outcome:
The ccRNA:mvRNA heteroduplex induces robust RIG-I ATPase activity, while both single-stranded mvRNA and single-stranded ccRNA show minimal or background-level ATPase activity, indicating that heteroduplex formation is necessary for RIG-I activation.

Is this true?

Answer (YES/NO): NO